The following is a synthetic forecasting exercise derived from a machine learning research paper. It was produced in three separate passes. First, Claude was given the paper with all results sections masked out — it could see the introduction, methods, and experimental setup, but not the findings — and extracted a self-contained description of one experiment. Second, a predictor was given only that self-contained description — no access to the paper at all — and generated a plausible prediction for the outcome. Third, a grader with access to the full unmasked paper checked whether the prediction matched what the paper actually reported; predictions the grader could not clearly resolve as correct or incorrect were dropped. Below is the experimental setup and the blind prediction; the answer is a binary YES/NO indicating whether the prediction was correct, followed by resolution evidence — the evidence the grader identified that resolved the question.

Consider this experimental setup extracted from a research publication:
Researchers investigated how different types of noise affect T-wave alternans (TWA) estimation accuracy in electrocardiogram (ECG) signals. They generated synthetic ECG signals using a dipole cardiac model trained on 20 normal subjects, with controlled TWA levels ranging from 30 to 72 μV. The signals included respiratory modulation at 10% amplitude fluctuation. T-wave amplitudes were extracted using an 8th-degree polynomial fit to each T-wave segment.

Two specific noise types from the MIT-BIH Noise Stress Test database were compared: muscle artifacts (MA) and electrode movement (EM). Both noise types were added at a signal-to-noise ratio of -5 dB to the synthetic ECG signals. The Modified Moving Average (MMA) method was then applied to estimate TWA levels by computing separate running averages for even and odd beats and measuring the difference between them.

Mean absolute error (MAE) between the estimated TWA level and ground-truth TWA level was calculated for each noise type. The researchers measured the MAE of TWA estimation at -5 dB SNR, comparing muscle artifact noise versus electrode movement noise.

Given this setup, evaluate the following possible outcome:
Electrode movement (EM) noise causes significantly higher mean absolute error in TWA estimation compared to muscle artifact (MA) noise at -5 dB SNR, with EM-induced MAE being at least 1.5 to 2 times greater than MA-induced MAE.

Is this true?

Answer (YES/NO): NO